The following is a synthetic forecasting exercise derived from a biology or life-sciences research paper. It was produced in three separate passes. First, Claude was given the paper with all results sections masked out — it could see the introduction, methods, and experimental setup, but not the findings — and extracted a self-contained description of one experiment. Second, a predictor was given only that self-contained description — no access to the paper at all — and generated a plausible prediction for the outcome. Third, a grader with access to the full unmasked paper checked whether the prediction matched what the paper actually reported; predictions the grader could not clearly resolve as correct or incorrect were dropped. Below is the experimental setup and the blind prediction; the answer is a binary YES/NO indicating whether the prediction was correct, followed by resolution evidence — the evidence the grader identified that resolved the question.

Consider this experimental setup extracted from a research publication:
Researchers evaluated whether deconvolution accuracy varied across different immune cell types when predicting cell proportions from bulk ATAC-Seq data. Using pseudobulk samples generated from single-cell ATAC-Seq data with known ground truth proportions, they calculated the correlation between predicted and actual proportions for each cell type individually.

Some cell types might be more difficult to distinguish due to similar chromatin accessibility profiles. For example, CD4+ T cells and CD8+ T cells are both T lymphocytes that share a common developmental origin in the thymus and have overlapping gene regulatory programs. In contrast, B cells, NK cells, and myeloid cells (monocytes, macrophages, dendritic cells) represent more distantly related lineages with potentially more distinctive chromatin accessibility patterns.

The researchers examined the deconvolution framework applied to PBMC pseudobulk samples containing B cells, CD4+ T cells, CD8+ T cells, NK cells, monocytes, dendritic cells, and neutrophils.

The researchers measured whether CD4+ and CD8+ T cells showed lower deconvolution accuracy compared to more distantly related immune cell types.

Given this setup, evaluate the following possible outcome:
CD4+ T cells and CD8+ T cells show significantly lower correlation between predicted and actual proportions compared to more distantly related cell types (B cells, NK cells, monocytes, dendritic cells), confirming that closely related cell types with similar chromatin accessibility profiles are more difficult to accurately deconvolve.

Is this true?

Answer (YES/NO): NO